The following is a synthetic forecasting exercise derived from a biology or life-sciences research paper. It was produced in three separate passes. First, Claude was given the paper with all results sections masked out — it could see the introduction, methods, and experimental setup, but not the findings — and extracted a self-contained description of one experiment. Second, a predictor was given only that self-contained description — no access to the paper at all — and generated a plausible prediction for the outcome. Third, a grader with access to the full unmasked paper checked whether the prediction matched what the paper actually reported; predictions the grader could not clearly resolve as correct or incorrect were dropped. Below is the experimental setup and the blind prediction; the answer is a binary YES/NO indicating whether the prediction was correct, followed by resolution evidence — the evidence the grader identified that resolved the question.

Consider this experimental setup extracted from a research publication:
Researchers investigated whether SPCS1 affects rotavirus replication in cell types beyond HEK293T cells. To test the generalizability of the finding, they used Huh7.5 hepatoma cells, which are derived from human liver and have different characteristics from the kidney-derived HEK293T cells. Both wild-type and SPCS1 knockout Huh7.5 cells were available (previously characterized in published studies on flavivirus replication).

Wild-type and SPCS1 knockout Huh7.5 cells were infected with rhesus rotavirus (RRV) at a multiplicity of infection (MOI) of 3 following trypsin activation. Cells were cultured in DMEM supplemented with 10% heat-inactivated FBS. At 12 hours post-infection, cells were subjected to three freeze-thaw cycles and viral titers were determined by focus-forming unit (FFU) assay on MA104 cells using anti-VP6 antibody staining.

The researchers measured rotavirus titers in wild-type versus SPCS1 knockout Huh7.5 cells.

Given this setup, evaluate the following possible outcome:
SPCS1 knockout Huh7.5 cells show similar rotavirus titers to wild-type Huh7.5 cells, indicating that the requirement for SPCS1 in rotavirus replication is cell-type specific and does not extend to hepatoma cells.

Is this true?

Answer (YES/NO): NO